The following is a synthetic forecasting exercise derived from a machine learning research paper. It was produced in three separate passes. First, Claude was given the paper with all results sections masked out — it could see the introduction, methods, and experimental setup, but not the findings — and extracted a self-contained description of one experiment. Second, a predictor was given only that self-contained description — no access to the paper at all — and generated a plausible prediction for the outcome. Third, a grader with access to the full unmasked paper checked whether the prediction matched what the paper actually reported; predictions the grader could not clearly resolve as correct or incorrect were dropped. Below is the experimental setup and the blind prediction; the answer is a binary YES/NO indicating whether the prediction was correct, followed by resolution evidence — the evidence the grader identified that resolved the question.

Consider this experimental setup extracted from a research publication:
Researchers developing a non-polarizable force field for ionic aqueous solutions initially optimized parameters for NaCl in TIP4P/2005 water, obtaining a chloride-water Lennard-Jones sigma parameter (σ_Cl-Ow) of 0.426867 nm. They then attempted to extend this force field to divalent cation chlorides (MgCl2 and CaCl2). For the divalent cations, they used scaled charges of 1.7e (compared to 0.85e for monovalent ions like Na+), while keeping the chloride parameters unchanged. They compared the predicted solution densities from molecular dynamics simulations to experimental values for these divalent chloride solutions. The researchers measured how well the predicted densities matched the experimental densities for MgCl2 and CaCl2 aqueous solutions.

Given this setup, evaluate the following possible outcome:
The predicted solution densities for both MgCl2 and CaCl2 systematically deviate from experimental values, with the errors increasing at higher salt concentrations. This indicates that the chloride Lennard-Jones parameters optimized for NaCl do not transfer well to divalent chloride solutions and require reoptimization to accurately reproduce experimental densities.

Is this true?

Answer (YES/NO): NO